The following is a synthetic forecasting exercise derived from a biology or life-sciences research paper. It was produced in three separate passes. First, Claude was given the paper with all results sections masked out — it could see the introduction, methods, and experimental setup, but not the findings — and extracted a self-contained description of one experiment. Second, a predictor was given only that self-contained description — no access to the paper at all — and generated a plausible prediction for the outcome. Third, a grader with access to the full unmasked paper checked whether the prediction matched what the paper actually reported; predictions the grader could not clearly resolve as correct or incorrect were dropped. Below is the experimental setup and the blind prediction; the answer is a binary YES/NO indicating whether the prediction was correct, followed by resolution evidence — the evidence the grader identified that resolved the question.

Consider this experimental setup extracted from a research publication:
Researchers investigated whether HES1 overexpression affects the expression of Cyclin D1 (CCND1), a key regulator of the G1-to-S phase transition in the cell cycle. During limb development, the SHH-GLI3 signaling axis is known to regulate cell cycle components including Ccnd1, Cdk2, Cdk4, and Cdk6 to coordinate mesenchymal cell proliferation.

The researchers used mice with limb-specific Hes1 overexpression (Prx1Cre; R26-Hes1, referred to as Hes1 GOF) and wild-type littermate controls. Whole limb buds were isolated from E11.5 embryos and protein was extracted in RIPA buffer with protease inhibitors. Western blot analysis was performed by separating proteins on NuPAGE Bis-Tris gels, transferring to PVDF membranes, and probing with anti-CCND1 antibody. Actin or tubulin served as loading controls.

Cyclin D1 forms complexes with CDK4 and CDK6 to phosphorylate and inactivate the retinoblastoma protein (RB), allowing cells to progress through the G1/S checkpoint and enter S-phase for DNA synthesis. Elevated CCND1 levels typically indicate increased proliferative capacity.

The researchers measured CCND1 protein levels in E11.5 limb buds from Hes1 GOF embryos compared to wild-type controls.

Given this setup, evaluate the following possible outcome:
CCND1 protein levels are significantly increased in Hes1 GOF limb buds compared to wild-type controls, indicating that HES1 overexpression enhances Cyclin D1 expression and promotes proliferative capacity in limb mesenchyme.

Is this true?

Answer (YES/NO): YES